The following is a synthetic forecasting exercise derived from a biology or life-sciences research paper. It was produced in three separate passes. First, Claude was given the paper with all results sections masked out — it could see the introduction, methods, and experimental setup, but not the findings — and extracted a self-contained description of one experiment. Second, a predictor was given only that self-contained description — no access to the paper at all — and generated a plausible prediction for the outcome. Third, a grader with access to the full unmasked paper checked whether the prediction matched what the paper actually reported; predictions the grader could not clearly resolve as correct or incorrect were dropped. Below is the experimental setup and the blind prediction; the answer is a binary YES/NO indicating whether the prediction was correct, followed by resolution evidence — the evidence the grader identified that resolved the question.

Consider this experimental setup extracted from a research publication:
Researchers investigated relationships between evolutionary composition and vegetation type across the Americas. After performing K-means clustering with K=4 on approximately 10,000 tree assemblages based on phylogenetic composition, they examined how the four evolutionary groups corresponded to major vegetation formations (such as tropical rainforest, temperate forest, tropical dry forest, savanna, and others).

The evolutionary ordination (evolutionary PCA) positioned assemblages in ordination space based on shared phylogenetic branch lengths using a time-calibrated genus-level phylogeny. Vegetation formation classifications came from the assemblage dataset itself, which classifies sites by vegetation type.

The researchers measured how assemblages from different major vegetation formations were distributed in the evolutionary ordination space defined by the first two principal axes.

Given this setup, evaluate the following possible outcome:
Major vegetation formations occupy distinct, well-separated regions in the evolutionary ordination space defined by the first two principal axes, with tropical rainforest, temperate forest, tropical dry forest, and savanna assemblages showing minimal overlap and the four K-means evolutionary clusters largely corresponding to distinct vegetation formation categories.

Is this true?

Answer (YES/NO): NO